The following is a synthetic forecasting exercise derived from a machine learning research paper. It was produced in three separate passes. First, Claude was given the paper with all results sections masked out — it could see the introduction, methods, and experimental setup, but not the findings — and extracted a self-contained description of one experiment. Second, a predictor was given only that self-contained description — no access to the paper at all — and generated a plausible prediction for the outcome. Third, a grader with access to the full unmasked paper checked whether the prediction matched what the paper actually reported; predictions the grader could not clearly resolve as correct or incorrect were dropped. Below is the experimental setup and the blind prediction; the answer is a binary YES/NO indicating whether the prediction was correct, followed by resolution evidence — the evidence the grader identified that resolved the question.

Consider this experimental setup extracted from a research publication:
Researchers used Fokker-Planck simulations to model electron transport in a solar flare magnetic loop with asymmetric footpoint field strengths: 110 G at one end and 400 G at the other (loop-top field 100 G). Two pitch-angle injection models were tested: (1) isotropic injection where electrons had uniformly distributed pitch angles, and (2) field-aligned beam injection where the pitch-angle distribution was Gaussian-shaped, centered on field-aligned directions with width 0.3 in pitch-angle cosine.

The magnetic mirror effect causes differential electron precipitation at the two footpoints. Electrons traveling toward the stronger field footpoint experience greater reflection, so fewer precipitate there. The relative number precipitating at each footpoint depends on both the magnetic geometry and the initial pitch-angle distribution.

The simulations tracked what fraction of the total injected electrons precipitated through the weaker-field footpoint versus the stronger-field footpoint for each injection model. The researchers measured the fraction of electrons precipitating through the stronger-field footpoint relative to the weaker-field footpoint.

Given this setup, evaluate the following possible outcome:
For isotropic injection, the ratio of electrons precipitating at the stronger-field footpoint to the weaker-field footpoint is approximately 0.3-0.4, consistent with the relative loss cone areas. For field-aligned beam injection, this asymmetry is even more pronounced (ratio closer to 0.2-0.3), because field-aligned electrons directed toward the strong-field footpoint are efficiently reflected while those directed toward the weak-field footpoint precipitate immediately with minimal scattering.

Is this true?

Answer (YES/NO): NO